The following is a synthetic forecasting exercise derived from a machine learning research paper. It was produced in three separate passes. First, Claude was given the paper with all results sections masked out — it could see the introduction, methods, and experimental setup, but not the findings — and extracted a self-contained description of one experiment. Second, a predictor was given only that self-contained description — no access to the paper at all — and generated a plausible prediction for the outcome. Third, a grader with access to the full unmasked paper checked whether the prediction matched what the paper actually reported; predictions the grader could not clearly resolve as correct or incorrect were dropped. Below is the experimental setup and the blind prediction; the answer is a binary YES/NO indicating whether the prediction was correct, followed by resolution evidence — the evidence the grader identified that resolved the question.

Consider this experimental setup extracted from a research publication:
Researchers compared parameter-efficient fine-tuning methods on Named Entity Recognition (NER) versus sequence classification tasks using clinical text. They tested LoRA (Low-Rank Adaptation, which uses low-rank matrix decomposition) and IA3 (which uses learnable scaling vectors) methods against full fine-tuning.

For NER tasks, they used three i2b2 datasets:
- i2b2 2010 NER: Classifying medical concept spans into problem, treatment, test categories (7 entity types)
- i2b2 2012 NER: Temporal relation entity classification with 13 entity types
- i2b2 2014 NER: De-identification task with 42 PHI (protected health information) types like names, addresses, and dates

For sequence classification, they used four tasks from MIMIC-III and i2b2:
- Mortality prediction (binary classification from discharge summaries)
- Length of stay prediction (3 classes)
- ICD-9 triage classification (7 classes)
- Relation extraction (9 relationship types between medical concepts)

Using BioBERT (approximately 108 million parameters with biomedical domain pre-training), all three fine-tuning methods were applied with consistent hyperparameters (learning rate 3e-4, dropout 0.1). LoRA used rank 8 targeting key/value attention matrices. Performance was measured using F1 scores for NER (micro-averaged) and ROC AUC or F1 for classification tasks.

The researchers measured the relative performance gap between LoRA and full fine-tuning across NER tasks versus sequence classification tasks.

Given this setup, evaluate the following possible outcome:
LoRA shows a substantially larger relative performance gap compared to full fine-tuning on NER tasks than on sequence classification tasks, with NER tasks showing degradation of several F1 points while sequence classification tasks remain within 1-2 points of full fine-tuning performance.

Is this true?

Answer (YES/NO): NO